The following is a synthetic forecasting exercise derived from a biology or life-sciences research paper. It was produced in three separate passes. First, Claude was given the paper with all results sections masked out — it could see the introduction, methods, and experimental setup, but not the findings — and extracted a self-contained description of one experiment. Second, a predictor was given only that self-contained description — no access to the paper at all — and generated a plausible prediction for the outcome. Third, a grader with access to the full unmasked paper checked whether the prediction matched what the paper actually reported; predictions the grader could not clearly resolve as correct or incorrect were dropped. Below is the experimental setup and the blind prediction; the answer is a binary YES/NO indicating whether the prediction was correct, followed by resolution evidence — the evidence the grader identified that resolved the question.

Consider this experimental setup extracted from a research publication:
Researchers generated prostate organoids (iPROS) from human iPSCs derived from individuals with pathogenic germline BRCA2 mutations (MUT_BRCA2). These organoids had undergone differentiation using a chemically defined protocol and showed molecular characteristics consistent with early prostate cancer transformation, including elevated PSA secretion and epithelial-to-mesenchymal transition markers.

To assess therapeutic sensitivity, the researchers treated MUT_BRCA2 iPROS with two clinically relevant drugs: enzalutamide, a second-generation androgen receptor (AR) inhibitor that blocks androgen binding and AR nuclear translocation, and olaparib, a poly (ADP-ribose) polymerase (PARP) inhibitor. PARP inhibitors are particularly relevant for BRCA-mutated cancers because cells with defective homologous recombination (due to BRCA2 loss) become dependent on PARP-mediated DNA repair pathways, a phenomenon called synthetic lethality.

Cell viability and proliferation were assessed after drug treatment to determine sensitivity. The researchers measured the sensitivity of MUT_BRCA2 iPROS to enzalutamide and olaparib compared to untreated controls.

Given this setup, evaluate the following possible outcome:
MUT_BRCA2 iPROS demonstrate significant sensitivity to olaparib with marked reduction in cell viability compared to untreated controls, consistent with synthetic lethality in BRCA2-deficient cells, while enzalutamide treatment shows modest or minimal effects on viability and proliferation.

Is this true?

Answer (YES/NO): NO